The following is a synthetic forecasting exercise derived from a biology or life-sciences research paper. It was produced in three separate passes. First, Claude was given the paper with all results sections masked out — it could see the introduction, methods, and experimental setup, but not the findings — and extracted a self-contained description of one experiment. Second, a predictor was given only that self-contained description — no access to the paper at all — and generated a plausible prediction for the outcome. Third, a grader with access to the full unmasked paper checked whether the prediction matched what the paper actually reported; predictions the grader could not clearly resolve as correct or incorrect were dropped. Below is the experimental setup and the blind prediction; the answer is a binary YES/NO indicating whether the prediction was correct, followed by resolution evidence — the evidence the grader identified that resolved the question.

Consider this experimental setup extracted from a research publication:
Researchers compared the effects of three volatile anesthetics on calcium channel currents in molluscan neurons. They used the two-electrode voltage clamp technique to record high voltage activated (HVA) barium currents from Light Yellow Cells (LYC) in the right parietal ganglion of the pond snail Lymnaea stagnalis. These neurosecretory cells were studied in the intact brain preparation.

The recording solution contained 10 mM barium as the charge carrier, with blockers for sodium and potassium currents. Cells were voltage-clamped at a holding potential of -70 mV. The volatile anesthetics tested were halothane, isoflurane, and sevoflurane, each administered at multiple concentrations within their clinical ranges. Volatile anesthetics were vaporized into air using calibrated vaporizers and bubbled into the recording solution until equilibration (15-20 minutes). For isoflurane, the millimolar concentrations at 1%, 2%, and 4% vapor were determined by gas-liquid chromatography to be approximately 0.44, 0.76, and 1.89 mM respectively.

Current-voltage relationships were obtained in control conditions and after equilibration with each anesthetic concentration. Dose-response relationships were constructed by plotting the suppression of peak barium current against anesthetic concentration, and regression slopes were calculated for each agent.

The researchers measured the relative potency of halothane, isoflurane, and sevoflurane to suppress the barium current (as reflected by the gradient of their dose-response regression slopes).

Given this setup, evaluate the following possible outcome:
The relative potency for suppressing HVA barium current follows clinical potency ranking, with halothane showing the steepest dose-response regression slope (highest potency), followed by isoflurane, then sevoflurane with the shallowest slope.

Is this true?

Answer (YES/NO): YES